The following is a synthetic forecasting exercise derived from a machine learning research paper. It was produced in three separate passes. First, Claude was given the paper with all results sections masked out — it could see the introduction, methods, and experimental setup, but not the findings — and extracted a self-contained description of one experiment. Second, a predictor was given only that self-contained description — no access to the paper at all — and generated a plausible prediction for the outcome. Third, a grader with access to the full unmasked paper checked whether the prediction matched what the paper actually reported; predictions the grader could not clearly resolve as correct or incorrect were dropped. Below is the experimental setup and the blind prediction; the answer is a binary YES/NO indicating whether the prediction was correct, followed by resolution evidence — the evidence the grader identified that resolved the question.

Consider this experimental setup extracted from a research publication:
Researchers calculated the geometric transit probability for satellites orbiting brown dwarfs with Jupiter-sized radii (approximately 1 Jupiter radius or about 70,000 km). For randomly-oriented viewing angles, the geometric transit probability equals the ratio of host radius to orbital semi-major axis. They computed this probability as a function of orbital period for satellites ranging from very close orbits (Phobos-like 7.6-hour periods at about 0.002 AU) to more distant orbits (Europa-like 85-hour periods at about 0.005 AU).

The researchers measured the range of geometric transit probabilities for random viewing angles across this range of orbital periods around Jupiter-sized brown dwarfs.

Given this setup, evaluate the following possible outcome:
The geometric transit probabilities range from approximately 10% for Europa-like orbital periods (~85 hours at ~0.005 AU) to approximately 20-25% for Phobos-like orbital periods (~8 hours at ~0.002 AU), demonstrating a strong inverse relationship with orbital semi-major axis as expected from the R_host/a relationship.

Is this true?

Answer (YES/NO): NO